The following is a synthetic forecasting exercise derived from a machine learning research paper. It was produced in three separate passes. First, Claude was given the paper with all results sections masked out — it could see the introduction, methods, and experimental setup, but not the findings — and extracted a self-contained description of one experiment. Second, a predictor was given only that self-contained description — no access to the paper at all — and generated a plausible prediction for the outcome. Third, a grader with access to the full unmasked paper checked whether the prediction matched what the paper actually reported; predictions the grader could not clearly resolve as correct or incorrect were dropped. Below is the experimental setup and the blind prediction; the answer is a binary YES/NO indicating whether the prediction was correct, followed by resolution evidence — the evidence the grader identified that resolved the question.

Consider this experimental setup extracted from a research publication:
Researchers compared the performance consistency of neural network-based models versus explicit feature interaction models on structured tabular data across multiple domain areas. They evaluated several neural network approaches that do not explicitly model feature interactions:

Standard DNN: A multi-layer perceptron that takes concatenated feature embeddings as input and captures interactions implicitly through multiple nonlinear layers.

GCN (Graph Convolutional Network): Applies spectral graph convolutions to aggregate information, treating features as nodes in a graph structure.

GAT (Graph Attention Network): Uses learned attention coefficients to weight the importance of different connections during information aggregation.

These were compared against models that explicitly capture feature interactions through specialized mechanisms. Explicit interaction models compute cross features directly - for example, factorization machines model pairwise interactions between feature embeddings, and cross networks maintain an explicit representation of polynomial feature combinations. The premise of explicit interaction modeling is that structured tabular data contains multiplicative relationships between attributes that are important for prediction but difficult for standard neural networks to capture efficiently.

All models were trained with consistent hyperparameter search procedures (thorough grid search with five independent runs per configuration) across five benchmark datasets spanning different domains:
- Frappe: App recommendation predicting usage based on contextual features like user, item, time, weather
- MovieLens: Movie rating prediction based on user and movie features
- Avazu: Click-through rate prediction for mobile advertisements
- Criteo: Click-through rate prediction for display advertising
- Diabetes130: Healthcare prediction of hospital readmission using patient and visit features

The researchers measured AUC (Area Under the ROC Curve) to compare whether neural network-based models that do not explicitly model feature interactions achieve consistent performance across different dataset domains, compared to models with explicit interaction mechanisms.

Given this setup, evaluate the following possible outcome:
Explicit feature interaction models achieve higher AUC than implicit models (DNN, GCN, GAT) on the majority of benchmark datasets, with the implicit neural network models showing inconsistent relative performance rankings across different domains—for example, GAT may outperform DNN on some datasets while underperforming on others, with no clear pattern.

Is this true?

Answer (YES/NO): YES